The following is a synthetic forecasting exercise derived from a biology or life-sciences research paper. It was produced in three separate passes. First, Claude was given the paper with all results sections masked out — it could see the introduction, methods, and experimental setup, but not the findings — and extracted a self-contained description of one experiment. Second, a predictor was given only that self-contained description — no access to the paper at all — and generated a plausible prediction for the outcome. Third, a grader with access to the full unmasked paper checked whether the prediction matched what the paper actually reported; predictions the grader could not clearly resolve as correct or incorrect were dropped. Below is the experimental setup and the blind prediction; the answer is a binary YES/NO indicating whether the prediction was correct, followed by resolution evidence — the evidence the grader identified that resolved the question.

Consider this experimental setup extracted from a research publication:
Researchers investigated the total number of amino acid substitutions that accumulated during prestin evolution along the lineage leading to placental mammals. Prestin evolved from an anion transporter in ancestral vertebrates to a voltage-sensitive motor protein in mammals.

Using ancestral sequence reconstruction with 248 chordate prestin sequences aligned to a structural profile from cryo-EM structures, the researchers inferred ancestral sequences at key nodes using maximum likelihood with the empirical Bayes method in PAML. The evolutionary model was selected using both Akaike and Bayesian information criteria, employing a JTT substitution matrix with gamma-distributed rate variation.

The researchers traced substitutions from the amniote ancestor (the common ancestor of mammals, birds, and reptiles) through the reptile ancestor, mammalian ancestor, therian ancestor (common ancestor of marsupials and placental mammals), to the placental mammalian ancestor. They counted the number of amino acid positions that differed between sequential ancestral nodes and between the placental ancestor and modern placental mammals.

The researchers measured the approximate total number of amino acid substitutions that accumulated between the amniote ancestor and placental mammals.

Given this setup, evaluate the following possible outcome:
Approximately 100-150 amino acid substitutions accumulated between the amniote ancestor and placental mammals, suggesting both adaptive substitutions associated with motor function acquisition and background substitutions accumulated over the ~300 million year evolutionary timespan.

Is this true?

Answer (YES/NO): NO